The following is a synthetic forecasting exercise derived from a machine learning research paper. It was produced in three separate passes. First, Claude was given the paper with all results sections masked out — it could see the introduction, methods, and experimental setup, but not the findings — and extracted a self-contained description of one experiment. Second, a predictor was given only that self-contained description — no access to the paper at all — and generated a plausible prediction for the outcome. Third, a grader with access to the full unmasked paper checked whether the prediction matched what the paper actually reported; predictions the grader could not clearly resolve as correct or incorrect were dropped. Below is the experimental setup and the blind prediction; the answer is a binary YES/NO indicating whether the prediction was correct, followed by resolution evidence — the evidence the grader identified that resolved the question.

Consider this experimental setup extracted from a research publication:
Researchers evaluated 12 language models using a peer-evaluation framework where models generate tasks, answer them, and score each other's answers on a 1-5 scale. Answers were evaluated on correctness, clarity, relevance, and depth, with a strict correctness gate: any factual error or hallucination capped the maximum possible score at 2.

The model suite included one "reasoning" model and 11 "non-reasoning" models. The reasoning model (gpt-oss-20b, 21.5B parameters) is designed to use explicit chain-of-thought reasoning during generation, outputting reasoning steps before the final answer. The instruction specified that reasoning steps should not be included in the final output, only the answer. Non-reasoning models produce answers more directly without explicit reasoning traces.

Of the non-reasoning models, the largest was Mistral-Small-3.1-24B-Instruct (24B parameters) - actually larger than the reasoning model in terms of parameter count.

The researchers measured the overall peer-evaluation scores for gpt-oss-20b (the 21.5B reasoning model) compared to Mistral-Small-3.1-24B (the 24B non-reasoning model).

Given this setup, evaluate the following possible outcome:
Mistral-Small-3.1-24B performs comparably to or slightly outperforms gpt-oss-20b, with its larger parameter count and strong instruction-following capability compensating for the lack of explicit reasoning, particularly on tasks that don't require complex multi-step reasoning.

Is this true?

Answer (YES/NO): NO